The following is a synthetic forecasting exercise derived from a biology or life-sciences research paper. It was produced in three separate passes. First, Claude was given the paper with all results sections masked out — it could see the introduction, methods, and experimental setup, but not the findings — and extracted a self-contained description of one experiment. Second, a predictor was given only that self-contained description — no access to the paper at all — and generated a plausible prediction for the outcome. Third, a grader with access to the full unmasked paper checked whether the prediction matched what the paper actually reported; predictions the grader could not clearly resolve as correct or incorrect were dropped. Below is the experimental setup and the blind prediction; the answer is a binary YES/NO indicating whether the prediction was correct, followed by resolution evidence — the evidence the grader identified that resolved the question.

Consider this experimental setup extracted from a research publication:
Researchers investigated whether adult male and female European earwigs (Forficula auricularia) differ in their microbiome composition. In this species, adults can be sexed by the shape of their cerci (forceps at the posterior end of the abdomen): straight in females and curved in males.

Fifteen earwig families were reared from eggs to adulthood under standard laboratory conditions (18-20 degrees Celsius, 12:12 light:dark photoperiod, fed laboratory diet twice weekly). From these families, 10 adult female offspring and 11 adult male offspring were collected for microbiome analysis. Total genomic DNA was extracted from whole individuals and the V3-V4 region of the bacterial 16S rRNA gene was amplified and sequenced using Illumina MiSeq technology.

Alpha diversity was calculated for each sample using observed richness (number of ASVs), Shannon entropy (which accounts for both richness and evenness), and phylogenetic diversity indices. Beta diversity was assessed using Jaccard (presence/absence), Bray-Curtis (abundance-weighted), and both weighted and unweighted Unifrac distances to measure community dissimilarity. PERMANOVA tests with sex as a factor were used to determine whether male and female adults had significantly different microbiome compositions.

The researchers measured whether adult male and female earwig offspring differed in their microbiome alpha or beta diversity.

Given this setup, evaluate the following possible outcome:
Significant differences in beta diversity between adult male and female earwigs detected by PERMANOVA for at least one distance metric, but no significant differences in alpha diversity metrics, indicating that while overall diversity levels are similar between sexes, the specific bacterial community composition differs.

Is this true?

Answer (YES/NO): NO